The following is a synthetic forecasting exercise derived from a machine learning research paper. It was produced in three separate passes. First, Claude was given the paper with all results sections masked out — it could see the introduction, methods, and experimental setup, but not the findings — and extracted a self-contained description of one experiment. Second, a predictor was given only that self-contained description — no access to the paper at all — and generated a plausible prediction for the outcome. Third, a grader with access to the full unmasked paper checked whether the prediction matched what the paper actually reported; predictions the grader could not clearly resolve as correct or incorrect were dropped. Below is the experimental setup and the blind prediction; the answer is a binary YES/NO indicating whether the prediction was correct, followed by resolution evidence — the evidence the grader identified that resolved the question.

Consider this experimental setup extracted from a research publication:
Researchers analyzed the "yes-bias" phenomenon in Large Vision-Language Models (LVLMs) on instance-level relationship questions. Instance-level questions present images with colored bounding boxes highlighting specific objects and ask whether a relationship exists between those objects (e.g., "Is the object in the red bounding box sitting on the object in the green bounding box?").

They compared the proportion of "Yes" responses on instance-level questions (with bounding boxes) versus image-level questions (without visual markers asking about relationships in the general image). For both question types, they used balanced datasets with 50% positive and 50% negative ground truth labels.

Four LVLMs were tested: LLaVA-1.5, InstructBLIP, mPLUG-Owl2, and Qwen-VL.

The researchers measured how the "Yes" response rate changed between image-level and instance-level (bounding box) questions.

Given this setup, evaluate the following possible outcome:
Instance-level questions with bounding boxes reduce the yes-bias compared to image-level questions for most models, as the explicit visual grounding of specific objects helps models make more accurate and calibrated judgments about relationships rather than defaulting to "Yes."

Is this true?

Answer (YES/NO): NO